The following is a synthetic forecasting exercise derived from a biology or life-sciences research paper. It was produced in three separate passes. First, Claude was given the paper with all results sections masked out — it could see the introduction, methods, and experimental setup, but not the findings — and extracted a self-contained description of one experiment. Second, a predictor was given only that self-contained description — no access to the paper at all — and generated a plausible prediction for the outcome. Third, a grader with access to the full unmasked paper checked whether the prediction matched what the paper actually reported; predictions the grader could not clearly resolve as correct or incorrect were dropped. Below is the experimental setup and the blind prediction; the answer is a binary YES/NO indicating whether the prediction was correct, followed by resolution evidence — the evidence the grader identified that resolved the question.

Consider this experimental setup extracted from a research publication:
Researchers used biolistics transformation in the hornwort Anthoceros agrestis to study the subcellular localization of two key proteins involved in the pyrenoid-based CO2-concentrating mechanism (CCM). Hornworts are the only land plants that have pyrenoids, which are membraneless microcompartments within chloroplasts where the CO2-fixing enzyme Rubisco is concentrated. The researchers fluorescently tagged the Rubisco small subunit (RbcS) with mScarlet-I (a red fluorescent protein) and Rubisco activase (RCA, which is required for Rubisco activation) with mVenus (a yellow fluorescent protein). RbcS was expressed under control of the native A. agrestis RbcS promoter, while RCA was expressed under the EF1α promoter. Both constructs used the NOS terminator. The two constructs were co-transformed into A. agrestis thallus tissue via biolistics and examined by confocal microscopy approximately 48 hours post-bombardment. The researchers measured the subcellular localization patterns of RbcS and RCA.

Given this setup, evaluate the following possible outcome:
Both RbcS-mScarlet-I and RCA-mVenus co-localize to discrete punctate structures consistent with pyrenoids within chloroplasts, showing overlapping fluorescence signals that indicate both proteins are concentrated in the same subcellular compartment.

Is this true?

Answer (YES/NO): YES